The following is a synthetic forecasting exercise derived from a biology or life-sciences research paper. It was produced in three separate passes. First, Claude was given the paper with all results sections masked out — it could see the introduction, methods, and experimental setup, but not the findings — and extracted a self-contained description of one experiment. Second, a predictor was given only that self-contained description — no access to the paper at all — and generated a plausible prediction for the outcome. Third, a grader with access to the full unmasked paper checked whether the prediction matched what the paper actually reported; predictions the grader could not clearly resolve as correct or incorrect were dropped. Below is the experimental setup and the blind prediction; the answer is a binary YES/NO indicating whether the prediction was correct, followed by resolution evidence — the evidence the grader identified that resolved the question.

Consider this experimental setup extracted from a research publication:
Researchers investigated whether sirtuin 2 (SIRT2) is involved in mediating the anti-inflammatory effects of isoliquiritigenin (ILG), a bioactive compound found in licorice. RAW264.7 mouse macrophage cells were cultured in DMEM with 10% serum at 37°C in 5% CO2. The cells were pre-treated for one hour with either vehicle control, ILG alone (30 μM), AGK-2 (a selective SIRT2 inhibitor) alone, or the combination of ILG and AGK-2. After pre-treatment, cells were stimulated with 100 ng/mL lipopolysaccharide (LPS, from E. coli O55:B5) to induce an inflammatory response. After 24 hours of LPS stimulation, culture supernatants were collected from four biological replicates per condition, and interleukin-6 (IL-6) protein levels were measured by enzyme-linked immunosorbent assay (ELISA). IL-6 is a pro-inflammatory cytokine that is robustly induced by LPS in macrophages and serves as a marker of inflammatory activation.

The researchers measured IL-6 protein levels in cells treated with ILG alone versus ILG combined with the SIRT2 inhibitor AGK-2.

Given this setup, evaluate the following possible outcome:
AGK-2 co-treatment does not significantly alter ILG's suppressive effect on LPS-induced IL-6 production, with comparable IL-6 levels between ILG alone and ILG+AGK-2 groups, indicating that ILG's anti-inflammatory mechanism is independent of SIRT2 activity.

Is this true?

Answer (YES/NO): NO